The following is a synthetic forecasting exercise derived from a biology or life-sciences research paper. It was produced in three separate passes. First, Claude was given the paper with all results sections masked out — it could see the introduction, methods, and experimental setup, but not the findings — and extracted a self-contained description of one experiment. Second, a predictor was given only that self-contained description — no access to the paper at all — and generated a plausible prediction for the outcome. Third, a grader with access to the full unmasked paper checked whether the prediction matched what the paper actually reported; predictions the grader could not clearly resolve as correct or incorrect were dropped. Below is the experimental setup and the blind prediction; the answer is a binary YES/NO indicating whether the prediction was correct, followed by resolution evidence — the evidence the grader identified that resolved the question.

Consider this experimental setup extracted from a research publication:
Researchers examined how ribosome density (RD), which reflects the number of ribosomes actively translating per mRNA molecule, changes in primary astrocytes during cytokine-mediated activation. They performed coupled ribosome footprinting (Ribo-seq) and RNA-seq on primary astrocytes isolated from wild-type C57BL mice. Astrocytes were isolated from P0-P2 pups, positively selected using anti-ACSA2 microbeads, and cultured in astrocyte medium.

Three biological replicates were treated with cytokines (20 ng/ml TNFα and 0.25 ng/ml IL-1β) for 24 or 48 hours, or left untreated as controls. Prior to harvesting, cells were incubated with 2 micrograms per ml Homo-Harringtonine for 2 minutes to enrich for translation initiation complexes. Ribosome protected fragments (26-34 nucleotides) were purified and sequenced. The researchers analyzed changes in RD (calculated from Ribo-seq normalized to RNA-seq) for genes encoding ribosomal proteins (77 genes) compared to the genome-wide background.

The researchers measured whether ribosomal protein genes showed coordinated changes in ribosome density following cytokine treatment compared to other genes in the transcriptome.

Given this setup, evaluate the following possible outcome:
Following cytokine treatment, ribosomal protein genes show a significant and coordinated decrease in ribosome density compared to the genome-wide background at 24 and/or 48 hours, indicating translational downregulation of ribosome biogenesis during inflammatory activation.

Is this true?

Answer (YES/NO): NO